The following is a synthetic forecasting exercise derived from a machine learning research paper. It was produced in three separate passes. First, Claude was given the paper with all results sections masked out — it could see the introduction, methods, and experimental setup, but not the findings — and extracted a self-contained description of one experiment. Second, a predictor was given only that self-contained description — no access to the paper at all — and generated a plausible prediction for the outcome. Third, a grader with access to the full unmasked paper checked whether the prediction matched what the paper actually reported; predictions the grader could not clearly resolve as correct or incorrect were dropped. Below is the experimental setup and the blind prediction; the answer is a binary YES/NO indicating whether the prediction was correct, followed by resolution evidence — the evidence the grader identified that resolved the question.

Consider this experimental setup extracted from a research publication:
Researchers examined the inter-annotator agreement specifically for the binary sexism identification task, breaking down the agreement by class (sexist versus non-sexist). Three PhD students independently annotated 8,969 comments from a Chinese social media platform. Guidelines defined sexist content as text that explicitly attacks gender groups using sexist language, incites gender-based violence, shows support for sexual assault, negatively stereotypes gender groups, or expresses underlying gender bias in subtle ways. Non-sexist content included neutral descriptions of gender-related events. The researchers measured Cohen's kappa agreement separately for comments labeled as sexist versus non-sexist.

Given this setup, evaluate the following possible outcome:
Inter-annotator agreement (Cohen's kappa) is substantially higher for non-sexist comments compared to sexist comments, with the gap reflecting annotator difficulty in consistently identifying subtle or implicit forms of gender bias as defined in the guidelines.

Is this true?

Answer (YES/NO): YES